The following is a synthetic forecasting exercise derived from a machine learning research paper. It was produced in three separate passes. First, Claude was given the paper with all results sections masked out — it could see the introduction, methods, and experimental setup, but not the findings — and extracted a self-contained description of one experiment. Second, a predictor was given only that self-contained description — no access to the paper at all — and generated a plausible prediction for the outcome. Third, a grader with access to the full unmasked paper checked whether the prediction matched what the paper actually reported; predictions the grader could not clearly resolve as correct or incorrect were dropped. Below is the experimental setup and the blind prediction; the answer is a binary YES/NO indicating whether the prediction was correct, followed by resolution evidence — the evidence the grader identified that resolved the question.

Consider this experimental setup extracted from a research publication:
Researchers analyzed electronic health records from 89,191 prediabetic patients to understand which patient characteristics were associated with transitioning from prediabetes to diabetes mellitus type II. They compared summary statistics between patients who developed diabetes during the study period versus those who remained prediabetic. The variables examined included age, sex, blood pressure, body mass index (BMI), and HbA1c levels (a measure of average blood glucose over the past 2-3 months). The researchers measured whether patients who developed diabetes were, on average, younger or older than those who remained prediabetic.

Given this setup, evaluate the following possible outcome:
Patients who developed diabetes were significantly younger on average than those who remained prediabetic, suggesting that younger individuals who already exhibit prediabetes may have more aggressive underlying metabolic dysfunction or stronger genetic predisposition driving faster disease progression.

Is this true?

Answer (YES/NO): NO